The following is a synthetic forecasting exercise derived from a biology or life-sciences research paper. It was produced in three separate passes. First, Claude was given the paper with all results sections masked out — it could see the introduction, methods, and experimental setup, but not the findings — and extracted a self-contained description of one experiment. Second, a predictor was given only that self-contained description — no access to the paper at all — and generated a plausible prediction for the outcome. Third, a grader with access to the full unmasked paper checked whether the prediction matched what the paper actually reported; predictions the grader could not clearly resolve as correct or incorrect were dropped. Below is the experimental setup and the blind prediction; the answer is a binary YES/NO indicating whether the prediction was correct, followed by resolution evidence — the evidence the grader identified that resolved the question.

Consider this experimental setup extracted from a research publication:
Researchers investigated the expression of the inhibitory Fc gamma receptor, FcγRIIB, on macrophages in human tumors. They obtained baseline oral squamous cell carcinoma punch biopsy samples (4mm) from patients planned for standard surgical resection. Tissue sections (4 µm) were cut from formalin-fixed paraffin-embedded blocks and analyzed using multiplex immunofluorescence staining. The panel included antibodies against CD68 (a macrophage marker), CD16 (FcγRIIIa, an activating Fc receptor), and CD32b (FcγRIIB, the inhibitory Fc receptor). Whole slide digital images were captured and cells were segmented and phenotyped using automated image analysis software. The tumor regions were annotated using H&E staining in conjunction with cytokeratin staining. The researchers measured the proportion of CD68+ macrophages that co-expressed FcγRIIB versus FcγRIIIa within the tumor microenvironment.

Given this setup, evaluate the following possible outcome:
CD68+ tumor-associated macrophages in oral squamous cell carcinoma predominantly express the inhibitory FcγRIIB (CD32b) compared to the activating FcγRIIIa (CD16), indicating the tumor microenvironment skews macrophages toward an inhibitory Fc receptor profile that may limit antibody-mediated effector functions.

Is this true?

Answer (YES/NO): YES